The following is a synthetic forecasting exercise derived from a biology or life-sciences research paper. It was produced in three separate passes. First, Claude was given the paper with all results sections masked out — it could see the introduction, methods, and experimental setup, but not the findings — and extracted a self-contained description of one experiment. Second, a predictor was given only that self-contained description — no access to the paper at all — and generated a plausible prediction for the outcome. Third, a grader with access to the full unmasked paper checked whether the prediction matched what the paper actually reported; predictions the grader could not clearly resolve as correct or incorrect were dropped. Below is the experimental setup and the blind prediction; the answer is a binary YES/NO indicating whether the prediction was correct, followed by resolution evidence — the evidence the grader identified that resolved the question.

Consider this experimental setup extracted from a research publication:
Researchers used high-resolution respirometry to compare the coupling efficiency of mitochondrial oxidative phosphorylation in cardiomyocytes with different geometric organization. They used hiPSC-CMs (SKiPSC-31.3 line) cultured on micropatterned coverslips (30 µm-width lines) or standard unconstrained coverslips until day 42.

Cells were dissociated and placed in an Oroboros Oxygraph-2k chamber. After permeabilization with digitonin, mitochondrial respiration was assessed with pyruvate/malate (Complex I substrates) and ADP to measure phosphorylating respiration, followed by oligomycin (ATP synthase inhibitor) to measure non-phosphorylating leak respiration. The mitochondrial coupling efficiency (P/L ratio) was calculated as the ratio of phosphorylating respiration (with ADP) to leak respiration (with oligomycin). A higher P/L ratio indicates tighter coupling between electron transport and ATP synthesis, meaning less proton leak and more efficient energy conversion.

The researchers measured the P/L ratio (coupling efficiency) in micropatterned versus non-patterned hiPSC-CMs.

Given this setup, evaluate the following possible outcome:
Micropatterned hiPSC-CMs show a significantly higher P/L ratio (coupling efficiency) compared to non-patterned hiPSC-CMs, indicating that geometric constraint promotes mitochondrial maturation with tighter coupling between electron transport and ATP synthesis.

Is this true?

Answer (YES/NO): NO